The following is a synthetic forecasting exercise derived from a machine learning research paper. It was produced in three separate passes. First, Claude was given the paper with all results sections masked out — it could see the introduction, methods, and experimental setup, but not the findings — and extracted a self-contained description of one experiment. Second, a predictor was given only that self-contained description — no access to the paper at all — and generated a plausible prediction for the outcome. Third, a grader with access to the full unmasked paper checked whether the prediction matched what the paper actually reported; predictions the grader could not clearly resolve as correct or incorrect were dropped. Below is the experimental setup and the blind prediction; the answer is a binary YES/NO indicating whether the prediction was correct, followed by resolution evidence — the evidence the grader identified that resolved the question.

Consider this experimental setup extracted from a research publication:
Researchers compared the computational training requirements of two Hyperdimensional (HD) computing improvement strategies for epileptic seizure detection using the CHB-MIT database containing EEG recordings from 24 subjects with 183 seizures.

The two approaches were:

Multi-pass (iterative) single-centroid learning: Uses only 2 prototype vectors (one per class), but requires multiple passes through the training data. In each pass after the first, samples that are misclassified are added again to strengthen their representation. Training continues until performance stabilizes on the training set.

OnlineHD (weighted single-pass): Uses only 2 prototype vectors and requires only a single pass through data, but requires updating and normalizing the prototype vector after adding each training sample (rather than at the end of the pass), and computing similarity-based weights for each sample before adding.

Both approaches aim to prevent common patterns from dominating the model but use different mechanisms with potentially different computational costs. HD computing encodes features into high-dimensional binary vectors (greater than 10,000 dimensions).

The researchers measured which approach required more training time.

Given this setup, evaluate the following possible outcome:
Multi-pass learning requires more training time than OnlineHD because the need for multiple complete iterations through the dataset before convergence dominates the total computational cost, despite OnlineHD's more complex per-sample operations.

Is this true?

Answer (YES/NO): YES